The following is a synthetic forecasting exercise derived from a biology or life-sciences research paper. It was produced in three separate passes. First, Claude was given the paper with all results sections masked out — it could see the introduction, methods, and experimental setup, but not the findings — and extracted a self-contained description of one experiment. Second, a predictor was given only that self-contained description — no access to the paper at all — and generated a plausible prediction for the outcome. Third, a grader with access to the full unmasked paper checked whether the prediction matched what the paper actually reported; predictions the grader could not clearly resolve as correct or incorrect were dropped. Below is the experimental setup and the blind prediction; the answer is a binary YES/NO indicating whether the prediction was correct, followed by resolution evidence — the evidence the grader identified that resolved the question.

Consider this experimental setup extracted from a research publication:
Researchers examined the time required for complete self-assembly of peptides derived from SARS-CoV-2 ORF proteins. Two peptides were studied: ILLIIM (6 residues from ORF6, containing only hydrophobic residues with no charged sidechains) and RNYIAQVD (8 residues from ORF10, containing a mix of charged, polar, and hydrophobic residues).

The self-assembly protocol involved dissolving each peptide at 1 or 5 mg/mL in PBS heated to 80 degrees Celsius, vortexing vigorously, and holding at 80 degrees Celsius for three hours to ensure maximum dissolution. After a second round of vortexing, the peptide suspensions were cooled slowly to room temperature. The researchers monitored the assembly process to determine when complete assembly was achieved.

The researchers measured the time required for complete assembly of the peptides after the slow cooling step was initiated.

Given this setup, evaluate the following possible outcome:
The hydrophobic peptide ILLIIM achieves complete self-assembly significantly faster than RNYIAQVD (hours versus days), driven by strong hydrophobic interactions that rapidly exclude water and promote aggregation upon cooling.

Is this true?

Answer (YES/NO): NO